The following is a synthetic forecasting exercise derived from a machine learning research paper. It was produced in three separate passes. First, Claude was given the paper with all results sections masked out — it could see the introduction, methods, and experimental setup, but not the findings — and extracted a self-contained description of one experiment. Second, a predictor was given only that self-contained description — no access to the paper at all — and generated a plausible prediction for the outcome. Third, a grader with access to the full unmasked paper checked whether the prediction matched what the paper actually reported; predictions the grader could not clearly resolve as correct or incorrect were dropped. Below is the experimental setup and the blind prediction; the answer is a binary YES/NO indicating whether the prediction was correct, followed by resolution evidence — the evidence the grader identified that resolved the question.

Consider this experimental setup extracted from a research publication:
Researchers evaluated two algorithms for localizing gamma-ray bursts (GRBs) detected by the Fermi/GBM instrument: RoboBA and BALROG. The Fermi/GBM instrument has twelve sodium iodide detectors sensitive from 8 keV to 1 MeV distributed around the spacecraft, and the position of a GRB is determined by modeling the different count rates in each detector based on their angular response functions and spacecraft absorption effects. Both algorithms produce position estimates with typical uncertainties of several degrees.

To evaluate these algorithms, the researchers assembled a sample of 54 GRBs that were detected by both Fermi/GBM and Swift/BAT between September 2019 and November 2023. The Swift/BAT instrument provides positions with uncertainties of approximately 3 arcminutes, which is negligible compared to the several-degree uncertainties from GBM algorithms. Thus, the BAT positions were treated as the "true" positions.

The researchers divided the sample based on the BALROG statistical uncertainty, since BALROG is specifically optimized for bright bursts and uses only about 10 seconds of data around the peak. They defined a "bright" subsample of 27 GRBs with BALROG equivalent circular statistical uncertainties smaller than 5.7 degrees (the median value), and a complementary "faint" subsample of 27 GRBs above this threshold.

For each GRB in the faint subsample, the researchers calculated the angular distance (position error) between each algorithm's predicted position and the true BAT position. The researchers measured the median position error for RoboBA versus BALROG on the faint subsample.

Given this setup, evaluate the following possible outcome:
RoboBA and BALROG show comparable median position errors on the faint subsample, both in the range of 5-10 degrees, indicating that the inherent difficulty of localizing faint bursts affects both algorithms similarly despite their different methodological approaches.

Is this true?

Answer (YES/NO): NO